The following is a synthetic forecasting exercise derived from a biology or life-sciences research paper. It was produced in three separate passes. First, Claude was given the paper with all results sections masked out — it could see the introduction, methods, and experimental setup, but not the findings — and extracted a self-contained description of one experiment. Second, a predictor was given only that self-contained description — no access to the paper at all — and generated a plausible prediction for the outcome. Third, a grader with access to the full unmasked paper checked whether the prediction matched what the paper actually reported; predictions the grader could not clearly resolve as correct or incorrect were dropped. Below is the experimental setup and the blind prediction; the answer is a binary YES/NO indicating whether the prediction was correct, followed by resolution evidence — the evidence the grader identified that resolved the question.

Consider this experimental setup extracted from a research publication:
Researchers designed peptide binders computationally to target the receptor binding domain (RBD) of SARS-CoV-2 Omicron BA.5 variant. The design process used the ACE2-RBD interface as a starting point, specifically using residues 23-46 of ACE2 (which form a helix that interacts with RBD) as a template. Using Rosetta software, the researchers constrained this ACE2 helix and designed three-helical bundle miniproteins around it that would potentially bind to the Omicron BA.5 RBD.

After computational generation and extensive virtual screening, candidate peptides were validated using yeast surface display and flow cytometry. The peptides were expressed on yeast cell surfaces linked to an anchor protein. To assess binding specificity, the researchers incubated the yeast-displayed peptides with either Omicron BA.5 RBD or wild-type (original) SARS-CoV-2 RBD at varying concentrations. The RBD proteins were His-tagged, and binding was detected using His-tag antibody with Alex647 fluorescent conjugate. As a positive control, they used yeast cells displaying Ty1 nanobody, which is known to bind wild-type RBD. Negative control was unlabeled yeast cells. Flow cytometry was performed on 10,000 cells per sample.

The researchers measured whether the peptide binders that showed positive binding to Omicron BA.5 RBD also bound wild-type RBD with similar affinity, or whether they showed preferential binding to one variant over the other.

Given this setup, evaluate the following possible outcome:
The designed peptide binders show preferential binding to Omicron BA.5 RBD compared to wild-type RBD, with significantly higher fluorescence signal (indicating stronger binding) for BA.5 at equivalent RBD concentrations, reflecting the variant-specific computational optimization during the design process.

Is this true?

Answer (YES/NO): YES